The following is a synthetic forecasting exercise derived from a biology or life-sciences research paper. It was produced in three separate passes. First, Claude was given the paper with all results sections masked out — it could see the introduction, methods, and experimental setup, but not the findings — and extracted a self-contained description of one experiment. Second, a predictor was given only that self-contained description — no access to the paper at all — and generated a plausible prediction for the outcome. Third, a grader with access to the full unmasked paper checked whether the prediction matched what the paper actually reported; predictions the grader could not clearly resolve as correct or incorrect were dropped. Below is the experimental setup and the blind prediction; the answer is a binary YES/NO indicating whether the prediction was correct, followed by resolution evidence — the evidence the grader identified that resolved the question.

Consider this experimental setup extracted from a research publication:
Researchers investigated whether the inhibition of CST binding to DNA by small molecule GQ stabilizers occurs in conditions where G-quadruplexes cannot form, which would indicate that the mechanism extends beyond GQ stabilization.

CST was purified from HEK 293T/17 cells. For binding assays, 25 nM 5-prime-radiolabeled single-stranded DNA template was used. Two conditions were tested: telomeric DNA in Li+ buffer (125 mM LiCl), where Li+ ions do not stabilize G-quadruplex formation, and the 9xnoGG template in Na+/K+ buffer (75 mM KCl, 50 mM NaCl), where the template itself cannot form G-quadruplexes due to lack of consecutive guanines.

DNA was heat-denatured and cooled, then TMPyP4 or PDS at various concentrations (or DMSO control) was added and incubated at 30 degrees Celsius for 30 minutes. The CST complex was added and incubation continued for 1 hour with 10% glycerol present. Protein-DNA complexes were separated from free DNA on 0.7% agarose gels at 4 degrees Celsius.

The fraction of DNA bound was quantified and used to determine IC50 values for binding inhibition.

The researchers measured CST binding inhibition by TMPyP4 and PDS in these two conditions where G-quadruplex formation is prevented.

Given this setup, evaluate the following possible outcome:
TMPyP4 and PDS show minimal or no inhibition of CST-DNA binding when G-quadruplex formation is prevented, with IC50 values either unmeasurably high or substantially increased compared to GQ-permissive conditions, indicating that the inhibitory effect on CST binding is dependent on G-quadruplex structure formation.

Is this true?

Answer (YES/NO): NO